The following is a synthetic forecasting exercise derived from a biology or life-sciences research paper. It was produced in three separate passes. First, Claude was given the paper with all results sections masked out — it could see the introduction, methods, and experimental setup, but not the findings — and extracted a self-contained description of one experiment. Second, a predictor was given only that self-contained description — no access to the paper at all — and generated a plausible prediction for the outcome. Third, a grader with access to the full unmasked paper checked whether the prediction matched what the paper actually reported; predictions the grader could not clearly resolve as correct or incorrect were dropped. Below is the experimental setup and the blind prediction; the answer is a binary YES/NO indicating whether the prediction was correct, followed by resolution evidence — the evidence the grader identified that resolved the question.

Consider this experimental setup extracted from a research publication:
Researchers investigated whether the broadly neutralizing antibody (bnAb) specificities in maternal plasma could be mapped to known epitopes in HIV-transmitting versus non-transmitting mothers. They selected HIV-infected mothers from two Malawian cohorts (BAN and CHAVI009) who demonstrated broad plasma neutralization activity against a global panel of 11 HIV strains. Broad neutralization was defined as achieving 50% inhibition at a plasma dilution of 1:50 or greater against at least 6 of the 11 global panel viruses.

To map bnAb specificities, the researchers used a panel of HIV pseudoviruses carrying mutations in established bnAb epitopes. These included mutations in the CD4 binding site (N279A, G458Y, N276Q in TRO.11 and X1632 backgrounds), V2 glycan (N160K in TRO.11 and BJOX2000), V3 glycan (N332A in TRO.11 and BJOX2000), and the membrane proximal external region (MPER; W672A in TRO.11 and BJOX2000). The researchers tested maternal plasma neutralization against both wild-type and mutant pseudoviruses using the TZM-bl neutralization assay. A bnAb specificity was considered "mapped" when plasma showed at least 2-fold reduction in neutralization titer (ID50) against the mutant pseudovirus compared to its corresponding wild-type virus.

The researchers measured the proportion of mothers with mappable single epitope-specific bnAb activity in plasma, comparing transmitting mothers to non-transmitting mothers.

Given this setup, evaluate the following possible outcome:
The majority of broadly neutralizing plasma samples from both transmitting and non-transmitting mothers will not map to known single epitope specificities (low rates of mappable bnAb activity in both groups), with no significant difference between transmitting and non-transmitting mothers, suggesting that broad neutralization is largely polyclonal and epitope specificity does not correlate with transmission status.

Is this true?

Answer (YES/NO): NO